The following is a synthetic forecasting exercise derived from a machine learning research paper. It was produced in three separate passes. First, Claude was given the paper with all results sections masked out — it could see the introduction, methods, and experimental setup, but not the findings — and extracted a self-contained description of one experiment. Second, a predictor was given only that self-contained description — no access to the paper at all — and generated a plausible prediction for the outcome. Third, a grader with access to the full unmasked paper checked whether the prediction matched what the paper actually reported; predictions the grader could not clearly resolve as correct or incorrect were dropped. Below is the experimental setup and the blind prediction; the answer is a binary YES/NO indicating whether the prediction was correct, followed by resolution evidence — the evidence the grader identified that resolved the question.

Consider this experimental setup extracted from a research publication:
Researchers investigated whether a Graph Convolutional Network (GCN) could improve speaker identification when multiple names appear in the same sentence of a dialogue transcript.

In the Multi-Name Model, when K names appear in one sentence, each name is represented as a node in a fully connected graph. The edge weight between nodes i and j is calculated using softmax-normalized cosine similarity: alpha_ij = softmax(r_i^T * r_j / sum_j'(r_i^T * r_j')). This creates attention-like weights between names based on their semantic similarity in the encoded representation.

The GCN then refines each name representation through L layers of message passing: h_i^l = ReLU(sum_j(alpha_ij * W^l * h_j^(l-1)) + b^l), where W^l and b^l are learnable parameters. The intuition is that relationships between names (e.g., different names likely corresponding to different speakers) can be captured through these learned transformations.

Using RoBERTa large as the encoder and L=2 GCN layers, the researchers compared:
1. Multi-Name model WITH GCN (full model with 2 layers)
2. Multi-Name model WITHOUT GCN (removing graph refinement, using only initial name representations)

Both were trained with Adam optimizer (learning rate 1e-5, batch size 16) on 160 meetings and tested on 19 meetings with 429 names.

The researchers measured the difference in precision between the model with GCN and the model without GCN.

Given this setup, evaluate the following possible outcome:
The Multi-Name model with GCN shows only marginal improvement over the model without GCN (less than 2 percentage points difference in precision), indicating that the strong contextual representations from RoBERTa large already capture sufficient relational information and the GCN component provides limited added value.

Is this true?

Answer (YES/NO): NO